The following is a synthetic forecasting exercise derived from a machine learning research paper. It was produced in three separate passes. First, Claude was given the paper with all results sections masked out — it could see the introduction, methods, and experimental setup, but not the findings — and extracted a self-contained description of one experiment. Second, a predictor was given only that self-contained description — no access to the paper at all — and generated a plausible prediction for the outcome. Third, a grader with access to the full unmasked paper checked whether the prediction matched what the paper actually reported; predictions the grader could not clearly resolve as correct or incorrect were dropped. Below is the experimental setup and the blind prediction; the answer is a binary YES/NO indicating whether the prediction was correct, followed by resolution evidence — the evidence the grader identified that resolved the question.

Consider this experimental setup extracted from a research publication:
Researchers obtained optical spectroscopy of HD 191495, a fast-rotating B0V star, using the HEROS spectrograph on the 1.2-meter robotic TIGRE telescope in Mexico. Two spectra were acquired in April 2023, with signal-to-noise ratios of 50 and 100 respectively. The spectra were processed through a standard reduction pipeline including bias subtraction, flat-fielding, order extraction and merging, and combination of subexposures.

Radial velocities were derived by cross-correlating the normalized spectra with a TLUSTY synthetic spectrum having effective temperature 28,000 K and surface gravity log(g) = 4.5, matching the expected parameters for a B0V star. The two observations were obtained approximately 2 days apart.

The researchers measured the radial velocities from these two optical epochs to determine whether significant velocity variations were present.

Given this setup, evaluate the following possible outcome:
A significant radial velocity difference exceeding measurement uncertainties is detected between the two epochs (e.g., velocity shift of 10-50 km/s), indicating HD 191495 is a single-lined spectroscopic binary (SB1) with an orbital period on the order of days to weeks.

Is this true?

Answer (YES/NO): YES